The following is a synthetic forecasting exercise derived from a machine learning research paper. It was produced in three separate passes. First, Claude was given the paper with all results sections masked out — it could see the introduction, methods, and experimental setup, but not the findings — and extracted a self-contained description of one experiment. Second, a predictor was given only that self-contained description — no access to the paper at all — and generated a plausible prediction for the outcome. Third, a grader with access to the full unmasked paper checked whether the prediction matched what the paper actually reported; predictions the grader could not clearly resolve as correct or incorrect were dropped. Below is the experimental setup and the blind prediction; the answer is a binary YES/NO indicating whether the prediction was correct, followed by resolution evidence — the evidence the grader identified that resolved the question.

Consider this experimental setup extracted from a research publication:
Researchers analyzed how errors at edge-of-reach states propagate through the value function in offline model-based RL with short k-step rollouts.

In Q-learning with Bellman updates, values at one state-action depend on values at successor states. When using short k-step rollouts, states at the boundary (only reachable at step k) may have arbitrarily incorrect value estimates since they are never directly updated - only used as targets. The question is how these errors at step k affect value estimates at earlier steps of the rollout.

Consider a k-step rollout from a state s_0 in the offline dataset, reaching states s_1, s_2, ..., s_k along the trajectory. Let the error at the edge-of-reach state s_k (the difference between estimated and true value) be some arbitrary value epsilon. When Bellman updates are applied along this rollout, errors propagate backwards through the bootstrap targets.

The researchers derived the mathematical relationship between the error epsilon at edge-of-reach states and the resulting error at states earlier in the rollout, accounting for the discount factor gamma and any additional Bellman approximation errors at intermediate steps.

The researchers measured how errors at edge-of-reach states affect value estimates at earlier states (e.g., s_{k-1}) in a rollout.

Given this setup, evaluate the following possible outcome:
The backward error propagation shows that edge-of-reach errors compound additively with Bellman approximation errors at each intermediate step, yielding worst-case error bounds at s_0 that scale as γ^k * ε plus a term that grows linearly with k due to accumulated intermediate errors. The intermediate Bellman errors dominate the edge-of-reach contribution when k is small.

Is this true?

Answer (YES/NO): NO